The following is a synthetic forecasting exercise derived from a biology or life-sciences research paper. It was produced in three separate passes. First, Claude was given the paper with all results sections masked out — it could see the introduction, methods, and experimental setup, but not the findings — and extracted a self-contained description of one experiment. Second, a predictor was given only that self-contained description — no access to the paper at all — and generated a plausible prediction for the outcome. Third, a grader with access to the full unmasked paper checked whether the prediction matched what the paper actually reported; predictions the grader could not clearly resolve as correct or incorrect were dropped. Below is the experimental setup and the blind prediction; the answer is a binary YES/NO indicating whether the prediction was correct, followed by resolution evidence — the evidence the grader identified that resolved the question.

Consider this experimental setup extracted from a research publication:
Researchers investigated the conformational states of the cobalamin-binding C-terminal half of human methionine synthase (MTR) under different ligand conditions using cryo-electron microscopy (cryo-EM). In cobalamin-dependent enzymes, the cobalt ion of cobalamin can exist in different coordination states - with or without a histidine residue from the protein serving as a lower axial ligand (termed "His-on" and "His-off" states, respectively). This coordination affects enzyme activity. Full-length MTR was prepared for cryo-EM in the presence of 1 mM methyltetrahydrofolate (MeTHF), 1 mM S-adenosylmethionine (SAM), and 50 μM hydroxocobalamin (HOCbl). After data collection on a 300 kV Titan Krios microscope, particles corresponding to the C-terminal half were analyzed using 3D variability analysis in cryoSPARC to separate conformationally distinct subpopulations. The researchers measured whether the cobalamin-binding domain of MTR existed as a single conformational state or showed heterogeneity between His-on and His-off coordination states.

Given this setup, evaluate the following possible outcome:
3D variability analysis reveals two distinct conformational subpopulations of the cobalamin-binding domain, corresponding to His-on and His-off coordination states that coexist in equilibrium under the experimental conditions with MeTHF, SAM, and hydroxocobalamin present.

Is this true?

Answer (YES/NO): YES